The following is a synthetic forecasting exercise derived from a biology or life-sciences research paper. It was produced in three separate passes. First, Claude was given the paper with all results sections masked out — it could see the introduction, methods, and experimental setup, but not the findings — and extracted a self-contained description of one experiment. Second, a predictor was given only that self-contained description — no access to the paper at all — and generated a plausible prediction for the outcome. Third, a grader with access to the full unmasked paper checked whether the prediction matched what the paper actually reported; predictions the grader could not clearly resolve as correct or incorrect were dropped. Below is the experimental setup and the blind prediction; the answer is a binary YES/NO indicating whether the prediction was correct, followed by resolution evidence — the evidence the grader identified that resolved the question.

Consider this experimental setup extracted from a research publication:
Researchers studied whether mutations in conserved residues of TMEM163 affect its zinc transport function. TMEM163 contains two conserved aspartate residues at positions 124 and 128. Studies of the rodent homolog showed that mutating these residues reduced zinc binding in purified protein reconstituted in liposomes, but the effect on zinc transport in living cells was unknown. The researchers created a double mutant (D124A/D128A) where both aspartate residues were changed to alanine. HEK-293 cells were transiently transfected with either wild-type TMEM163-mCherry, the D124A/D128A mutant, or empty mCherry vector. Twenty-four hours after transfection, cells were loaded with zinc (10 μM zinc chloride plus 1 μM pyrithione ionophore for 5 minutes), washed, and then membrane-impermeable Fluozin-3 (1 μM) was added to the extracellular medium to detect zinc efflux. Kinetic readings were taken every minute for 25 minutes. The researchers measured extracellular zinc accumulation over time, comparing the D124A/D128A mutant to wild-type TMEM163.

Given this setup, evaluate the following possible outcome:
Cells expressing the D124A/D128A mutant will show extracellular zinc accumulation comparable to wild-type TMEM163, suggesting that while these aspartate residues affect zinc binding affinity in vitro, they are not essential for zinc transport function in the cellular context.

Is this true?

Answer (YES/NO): NO